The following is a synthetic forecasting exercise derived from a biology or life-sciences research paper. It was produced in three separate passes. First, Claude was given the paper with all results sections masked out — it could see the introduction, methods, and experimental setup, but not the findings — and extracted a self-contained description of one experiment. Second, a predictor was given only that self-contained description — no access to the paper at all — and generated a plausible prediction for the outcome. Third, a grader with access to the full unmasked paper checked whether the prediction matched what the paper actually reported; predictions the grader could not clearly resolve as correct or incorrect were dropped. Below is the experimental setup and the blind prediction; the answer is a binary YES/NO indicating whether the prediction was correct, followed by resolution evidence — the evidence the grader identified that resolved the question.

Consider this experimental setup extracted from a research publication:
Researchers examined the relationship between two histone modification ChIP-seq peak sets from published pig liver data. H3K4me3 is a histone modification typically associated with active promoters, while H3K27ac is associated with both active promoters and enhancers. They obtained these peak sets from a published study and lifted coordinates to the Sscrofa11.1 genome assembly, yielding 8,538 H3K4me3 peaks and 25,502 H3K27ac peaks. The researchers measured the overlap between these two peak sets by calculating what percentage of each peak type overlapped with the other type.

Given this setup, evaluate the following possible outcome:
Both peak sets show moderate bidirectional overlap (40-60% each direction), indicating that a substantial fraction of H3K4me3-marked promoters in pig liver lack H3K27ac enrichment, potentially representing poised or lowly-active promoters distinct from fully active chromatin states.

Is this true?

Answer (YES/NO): NO